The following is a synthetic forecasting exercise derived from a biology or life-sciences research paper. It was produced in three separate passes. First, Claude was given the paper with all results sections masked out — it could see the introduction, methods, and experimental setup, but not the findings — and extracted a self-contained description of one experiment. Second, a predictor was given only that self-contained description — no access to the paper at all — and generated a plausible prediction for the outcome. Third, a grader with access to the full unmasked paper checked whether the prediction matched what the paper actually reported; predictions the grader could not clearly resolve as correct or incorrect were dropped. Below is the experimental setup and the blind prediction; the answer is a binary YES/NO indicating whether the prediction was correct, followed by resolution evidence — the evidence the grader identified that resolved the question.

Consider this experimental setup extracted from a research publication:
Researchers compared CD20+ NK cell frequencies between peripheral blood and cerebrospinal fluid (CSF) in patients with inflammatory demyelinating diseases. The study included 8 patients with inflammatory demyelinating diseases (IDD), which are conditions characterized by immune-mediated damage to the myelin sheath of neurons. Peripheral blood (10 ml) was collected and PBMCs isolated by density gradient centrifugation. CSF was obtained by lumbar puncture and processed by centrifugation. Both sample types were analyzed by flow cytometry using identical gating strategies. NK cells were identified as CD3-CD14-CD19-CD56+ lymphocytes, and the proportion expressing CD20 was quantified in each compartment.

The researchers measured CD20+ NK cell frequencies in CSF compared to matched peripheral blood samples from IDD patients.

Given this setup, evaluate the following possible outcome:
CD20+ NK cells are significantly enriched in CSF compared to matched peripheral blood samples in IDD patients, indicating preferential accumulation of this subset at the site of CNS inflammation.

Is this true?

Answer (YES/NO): YES